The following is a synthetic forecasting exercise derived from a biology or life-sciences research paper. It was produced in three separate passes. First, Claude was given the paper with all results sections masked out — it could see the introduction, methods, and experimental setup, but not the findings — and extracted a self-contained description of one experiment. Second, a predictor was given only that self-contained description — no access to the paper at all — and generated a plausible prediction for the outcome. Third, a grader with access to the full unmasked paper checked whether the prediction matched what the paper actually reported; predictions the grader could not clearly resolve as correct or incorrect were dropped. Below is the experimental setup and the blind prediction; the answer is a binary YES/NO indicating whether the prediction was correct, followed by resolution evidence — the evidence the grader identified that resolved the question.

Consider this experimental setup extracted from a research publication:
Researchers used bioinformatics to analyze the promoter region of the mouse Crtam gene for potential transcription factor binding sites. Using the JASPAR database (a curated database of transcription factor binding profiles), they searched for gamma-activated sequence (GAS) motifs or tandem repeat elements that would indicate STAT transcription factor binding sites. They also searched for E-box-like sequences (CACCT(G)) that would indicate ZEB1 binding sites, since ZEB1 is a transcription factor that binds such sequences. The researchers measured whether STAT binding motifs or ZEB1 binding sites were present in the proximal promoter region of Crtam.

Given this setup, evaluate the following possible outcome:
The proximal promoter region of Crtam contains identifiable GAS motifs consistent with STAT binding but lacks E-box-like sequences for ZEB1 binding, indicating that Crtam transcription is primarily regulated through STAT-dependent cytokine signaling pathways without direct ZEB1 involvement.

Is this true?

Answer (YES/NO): NO